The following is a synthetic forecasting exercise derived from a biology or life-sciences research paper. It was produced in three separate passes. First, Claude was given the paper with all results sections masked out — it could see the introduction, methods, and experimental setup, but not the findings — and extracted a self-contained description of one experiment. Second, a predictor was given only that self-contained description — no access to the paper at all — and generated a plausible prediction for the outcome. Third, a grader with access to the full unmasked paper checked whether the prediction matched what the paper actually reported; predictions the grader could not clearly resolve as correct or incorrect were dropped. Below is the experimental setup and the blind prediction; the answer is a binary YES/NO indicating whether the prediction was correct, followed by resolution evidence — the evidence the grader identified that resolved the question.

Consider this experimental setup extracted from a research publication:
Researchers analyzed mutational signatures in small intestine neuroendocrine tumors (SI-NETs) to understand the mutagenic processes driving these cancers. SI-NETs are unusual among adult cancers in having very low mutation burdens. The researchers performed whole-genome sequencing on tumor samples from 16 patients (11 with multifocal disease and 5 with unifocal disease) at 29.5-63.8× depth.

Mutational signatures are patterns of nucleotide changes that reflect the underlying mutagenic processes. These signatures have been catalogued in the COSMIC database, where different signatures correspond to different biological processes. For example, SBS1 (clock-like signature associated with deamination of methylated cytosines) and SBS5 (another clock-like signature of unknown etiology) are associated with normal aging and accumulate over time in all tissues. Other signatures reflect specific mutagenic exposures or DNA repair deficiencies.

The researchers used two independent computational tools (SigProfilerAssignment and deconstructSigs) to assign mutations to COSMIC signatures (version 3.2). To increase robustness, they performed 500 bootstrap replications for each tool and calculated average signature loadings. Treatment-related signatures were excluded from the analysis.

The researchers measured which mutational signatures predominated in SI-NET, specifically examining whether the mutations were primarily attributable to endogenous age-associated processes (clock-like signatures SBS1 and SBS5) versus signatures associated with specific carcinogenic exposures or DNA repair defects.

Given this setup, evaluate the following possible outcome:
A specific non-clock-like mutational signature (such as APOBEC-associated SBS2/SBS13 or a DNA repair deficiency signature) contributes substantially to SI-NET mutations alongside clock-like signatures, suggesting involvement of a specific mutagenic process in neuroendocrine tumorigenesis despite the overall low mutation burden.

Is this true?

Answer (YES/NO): NO